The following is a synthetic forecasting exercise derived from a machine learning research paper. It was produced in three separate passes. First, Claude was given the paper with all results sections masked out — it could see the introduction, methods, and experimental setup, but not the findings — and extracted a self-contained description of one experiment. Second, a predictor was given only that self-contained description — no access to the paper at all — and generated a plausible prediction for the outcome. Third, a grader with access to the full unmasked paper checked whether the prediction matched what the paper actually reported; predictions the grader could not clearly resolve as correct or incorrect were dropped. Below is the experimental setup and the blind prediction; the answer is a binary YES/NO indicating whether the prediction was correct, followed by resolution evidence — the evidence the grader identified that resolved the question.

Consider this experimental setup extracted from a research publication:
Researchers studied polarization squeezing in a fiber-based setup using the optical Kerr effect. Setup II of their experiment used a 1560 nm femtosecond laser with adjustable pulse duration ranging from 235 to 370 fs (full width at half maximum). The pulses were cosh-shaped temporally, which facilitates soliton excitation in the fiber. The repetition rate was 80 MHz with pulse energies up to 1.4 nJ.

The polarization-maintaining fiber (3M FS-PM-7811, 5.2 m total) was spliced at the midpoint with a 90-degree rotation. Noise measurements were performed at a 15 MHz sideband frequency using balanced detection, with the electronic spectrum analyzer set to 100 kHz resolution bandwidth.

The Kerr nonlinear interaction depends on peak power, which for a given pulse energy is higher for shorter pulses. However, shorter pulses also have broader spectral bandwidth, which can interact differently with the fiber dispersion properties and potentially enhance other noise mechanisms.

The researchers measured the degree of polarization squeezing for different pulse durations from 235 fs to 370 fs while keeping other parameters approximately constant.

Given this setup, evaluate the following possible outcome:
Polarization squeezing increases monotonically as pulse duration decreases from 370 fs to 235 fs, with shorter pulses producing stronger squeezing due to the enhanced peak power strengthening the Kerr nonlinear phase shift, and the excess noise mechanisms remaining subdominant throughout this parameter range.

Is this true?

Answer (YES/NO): YES